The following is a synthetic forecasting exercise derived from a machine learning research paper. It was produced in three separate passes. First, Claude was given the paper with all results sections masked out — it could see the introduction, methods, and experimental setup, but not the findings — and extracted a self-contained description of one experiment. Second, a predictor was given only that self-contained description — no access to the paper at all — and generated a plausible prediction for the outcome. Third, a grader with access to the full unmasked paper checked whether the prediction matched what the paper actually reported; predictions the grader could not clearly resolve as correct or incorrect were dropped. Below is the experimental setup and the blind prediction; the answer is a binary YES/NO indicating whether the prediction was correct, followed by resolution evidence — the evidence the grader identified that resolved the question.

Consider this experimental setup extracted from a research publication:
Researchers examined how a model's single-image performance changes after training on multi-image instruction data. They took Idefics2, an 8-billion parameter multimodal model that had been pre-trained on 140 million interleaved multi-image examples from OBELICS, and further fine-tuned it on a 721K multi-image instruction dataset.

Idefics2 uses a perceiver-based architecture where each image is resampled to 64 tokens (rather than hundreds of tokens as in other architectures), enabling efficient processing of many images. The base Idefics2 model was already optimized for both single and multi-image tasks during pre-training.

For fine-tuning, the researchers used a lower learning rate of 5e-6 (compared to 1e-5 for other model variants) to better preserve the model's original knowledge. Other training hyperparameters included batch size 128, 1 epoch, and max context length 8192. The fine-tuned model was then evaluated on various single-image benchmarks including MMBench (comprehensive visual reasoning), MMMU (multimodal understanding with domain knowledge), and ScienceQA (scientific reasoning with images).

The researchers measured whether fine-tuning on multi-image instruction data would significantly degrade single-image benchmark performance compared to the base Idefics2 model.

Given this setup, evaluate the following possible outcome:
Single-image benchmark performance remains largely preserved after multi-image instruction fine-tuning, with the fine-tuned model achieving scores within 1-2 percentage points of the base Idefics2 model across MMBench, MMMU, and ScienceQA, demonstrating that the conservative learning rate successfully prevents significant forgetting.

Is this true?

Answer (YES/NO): NO